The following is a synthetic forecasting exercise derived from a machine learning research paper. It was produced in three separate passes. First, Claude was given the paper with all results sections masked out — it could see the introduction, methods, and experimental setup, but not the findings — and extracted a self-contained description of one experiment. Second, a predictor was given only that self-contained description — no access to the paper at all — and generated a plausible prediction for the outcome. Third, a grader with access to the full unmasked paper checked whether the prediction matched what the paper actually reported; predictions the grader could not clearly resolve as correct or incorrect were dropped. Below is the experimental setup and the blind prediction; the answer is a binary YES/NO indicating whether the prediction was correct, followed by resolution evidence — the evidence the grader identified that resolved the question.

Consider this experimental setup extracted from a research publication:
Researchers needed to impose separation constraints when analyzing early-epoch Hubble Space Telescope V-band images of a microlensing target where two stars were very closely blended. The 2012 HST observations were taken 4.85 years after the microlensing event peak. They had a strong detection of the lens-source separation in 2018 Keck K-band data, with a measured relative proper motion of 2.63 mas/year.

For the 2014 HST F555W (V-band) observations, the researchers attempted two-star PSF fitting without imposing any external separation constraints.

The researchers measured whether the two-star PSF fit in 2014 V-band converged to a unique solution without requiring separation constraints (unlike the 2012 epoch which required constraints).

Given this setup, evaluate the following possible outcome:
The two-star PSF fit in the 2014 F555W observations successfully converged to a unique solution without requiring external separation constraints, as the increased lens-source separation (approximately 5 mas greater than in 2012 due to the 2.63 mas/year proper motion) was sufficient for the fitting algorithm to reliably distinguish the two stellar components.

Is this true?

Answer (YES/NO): YES